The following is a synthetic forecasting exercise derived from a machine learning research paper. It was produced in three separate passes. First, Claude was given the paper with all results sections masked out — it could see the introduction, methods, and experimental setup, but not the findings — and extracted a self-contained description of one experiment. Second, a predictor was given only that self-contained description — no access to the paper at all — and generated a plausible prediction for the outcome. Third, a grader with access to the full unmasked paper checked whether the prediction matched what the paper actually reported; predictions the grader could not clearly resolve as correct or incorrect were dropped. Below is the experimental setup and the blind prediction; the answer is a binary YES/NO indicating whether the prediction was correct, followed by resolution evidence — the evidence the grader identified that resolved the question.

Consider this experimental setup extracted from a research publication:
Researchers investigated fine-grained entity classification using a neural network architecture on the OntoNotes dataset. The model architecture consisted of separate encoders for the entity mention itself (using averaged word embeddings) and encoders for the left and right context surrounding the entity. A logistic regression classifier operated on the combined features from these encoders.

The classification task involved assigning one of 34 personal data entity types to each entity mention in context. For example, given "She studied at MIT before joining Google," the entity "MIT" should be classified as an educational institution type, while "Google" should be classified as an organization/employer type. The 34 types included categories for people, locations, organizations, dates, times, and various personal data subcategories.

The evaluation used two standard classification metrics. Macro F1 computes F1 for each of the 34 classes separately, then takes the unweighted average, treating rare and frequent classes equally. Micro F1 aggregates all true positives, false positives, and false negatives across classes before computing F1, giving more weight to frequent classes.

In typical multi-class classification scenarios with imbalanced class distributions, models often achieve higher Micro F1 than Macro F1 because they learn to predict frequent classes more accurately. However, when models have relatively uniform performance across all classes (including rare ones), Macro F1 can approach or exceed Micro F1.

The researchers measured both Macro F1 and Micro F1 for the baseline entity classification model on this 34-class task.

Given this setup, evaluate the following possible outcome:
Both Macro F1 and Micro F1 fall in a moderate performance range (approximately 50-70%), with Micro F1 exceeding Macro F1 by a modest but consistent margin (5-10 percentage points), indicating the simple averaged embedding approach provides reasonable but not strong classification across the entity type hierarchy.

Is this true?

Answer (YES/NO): NO